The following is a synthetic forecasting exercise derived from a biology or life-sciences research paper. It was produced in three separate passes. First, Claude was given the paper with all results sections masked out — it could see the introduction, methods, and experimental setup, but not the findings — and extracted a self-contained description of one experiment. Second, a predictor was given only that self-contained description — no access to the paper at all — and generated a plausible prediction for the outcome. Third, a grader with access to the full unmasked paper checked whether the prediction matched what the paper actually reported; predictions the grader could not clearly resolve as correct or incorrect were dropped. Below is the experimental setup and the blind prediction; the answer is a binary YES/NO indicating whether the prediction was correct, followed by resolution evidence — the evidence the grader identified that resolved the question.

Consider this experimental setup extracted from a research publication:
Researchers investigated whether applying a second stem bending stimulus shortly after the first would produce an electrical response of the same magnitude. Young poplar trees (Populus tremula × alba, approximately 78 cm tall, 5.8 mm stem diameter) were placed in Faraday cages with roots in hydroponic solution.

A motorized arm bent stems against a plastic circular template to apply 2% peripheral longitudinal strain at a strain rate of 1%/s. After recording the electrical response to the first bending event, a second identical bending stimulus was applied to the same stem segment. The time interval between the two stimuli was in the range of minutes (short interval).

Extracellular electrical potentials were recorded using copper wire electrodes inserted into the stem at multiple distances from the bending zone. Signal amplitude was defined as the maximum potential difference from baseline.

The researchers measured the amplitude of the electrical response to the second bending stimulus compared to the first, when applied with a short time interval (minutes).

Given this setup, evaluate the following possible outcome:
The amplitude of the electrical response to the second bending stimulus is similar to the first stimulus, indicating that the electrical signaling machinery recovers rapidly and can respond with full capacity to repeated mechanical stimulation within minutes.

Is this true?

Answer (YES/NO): NO